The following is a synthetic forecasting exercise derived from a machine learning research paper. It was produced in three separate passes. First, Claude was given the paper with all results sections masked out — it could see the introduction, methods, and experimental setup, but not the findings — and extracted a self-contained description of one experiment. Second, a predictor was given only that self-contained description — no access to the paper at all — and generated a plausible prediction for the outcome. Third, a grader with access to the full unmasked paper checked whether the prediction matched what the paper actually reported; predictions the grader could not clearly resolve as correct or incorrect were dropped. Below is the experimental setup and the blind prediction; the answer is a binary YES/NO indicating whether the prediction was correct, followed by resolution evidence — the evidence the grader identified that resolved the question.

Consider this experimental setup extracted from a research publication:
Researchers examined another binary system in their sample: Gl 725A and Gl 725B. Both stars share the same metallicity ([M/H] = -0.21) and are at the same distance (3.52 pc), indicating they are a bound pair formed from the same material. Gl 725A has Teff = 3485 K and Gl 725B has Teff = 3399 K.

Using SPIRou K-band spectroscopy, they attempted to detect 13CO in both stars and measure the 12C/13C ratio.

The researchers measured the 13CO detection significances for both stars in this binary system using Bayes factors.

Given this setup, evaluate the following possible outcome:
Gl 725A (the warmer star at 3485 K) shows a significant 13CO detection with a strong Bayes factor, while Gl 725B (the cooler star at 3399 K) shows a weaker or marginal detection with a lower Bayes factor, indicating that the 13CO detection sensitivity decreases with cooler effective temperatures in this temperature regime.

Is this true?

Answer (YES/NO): NO